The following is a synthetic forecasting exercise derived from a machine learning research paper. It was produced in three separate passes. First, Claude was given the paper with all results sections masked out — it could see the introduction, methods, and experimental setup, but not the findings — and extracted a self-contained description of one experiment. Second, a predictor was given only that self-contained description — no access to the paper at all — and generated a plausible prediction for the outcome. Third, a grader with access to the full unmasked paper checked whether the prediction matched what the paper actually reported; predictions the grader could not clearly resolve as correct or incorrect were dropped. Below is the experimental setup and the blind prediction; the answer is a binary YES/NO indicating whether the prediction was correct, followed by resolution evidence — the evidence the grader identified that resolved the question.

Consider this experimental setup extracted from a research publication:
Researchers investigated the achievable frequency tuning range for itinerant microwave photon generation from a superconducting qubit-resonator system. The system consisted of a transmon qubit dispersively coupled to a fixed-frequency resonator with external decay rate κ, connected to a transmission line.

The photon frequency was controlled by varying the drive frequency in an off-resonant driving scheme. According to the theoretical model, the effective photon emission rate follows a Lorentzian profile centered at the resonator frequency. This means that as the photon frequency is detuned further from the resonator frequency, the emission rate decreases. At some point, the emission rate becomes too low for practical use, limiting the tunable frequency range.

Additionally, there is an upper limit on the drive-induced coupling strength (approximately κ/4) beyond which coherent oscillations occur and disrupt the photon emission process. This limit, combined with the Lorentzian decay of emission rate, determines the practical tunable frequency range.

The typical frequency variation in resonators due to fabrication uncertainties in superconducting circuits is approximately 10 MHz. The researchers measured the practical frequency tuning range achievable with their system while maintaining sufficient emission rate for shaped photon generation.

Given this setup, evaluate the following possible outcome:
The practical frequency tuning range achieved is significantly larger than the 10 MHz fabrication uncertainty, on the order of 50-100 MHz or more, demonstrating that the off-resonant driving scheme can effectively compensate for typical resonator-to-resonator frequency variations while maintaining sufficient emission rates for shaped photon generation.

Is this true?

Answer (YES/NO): NO